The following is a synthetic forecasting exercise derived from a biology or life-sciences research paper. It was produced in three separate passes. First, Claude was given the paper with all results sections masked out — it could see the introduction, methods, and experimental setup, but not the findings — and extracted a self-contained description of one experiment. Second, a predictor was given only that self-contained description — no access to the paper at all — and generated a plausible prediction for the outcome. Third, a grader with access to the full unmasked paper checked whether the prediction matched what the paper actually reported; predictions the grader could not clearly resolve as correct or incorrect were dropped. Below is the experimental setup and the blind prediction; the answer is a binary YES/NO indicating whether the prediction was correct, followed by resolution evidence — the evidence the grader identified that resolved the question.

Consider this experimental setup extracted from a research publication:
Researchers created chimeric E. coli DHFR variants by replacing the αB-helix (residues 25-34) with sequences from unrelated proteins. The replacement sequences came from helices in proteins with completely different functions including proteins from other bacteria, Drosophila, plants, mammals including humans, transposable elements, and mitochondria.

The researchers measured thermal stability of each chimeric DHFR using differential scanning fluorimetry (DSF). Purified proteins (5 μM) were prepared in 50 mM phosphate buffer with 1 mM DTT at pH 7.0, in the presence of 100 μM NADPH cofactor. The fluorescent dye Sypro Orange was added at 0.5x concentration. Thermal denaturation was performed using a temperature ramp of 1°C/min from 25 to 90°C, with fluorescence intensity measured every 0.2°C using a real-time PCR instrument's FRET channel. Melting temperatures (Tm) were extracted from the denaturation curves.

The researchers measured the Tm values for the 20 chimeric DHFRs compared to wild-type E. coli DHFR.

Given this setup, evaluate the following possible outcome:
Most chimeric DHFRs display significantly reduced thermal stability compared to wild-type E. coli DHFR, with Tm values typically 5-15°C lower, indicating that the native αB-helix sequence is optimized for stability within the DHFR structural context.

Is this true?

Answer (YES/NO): YES